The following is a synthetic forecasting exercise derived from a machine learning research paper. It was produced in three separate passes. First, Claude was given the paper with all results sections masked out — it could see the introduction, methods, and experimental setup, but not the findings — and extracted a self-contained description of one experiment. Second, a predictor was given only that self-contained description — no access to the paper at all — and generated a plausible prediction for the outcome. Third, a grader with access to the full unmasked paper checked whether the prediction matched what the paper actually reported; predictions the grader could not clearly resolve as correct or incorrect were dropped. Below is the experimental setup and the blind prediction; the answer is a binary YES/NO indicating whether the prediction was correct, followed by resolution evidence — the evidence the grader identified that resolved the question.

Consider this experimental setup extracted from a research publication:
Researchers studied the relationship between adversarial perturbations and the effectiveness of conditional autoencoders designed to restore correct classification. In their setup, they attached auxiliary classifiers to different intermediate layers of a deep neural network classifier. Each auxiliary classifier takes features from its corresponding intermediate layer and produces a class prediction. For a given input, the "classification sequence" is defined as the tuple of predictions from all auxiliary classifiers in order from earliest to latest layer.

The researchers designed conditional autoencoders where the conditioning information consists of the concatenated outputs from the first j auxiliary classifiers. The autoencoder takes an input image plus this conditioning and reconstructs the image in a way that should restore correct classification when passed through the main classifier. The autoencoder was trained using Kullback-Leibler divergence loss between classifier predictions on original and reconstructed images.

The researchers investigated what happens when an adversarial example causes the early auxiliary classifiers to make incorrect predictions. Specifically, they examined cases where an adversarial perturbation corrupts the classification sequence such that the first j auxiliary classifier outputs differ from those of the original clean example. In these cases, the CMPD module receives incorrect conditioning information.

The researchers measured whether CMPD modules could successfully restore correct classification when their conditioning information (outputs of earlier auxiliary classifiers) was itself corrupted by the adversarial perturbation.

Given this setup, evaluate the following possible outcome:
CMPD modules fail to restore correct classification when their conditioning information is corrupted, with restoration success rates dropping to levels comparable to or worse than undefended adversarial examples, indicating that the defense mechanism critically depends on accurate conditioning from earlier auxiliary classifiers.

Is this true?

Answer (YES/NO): NO